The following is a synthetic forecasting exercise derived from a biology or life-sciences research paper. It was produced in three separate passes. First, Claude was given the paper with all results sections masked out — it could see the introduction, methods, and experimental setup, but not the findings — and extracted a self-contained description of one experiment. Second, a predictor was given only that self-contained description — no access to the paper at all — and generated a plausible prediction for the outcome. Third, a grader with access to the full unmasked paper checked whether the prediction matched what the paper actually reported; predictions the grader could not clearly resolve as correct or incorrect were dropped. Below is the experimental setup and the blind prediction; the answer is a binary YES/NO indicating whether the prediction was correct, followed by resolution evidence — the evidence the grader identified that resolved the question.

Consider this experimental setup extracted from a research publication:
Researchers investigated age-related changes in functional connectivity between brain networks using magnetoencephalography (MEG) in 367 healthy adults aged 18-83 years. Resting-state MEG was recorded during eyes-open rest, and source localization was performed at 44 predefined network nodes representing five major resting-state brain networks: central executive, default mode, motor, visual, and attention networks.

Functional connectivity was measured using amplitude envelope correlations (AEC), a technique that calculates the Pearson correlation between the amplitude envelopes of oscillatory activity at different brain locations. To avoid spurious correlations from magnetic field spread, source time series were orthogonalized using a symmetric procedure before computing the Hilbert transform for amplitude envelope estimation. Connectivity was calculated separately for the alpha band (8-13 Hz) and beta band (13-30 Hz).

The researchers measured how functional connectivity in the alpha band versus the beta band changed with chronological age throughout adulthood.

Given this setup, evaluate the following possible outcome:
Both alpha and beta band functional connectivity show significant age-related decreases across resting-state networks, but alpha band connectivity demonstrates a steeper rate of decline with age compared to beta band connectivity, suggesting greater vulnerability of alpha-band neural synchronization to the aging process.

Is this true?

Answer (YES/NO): NO